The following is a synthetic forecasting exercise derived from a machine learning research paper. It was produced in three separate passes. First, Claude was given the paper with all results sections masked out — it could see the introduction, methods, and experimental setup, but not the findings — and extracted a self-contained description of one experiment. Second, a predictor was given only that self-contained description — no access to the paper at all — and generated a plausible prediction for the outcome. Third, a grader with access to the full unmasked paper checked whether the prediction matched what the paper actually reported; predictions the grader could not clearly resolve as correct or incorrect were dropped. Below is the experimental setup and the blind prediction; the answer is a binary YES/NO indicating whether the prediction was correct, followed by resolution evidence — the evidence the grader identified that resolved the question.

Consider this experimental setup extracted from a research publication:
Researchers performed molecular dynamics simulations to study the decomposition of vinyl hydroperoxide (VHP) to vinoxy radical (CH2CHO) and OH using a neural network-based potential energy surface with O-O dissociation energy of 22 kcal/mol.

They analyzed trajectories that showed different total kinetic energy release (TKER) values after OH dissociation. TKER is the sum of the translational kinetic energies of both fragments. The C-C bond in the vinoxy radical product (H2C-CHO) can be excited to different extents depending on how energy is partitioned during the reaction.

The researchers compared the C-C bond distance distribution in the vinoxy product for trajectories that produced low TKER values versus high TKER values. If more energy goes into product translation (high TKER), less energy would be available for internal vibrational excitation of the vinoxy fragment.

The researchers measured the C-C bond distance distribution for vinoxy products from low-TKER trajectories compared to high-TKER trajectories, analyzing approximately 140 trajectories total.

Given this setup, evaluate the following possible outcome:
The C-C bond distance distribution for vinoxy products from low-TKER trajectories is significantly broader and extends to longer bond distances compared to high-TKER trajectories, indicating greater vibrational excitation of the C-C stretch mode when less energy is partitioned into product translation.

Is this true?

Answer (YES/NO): YES